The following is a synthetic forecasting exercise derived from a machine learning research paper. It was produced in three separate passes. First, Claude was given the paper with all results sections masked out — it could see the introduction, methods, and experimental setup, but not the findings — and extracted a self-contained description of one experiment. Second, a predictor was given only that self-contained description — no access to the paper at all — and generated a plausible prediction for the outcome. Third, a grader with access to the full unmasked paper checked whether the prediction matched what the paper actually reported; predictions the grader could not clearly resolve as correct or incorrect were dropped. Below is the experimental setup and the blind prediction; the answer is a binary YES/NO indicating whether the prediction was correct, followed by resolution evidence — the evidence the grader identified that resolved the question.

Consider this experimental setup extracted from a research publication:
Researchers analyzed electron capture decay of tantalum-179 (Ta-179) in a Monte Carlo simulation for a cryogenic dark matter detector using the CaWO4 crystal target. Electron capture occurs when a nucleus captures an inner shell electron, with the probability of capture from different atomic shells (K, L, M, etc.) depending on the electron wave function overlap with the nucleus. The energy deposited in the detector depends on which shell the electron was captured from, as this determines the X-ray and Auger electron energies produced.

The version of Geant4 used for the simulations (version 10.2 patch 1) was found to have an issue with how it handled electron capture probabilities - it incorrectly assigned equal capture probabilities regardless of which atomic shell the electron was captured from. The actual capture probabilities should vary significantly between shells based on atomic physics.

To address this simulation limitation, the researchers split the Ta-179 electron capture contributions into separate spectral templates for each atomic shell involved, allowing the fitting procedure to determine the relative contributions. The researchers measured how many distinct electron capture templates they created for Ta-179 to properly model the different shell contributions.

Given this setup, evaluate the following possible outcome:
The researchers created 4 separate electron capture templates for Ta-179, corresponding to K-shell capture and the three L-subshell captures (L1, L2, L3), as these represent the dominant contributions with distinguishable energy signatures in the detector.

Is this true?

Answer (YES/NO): NO